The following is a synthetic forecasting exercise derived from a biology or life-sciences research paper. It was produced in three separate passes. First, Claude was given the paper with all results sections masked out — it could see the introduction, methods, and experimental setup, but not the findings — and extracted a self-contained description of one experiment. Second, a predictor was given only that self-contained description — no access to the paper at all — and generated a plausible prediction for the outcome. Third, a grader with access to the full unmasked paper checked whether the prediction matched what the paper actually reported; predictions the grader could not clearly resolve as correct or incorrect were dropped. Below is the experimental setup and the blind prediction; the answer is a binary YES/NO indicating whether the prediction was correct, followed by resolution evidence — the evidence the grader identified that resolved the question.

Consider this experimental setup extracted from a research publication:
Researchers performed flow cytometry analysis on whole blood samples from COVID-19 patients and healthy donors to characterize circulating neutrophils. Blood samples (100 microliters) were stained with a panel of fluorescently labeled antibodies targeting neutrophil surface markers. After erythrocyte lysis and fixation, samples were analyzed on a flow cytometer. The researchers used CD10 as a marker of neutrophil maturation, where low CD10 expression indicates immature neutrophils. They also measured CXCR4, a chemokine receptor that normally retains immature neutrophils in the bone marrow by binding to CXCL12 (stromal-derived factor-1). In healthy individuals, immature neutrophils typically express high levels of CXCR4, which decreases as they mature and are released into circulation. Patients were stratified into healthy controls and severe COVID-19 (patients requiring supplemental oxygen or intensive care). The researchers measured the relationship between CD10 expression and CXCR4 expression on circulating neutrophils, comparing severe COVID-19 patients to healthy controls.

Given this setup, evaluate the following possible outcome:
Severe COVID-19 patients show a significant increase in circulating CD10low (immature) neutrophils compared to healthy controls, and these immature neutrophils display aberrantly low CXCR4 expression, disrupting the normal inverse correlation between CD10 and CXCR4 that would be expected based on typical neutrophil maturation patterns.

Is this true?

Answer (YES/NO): NO